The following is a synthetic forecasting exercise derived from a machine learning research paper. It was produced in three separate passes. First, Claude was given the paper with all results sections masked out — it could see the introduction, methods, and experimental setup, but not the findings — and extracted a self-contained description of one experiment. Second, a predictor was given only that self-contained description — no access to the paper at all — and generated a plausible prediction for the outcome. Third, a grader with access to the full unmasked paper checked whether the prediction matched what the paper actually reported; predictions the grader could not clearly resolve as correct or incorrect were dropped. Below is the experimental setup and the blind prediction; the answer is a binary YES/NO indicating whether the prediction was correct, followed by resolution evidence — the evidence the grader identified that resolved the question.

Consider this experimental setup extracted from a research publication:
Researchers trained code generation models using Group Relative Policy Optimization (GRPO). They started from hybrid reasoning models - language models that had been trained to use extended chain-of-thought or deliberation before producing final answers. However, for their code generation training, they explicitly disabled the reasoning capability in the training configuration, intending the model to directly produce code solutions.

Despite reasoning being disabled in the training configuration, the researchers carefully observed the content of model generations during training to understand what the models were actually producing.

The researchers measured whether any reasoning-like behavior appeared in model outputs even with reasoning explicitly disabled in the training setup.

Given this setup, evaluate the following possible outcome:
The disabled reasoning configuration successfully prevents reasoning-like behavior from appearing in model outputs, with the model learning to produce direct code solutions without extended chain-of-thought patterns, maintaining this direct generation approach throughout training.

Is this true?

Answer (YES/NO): NO